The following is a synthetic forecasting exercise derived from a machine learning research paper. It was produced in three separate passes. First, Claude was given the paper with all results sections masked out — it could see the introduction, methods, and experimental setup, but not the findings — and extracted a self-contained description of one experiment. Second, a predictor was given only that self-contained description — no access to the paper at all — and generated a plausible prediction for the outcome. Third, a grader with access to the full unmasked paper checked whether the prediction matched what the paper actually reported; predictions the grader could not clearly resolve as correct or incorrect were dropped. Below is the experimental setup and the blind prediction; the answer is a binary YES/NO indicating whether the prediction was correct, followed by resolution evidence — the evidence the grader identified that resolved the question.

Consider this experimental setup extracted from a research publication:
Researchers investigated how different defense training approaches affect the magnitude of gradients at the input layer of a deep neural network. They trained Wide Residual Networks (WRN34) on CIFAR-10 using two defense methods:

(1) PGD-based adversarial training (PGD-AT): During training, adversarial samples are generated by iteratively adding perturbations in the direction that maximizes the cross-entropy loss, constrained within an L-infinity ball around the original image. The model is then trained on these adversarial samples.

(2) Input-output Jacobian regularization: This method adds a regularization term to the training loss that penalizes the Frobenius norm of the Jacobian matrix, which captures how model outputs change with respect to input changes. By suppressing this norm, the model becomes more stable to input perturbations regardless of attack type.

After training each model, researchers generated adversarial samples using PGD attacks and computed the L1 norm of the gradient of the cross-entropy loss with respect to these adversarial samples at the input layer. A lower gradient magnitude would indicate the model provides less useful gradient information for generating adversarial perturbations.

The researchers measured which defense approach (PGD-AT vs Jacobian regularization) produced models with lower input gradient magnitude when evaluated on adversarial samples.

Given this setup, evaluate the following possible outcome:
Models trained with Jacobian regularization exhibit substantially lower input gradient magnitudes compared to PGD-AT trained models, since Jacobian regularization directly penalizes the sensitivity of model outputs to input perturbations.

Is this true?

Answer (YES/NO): YES